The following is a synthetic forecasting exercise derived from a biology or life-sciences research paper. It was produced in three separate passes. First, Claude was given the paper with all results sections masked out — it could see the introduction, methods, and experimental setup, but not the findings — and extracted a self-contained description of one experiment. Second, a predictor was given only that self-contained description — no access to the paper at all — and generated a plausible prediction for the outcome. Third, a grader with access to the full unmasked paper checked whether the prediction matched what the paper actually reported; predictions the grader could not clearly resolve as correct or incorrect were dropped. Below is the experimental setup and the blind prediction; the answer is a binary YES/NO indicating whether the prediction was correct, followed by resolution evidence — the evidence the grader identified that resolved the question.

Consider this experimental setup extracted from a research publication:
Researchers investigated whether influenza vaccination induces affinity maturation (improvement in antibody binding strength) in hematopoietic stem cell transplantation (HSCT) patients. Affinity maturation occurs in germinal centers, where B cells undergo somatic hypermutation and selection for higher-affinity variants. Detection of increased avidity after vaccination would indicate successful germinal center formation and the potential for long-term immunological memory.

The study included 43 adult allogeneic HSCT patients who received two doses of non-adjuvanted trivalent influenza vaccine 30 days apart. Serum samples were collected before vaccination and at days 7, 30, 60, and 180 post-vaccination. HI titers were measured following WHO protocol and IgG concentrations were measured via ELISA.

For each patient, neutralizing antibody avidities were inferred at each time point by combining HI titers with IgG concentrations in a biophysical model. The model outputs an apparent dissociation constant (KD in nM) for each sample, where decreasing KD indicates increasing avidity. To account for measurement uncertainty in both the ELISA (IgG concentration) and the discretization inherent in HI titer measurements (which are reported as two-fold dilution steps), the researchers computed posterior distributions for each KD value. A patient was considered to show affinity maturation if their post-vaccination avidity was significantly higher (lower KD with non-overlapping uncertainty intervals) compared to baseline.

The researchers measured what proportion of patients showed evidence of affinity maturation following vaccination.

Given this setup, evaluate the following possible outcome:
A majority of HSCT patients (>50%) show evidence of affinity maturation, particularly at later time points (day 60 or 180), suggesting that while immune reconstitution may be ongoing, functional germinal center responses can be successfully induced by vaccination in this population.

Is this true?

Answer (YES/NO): NO